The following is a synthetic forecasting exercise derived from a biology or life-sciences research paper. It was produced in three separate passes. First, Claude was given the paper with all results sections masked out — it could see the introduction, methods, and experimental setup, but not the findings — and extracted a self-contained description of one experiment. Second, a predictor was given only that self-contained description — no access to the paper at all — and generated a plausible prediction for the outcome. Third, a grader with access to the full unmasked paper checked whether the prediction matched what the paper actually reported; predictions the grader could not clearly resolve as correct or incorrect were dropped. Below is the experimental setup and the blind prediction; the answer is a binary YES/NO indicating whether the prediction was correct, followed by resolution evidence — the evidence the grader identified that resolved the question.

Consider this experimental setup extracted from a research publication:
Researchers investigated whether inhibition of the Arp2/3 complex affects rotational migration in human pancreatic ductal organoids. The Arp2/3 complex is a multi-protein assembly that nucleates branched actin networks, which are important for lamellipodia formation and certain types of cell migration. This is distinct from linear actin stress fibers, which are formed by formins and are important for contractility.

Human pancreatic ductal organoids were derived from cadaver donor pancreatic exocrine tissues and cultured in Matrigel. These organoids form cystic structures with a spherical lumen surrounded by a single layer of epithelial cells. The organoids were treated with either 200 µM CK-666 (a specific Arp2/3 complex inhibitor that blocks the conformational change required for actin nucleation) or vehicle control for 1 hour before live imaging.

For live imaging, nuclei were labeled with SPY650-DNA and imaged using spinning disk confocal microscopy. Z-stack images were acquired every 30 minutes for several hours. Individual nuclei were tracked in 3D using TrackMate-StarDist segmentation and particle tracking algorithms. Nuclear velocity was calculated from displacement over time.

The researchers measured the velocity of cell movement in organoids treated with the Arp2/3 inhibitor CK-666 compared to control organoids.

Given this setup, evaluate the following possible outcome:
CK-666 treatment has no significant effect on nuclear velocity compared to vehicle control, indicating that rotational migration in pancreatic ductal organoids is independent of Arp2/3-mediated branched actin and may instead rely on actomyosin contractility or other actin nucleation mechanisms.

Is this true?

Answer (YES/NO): NO